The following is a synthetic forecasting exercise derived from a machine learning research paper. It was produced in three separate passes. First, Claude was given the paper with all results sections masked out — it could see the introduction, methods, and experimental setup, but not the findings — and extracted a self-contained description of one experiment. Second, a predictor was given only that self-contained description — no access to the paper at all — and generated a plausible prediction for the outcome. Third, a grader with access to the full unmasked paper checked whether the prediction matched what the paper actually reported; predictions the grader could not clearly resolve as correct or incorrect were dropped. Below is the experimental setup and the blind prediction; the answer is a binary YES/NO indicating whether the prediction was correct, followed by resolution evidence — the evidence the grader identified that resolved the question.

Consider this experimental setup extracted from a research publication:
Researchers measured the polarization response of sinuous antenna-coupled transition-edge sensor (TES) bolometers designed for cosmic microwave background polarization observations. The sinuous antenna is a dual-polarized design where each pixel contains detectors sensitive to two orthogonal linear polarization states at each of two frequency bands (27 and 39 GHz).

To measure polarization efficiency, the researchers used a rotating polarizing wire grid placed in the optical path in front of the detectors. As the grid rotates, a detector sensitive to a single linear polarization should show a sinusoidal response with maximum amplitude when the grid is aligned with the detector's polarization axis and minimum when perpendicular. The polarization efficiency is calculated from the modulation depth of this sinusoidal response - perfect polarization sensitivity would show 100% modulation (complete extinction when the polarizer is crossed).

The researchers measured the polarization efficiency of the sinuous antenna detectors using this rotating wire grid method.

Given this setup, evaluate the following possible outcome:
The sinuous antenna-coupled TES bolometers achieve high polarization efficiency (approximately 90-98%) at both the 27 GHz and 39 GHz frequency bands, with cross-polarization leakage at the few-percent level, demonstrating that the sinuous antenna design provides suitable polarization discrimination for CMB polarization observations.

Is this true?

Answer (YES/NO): YES